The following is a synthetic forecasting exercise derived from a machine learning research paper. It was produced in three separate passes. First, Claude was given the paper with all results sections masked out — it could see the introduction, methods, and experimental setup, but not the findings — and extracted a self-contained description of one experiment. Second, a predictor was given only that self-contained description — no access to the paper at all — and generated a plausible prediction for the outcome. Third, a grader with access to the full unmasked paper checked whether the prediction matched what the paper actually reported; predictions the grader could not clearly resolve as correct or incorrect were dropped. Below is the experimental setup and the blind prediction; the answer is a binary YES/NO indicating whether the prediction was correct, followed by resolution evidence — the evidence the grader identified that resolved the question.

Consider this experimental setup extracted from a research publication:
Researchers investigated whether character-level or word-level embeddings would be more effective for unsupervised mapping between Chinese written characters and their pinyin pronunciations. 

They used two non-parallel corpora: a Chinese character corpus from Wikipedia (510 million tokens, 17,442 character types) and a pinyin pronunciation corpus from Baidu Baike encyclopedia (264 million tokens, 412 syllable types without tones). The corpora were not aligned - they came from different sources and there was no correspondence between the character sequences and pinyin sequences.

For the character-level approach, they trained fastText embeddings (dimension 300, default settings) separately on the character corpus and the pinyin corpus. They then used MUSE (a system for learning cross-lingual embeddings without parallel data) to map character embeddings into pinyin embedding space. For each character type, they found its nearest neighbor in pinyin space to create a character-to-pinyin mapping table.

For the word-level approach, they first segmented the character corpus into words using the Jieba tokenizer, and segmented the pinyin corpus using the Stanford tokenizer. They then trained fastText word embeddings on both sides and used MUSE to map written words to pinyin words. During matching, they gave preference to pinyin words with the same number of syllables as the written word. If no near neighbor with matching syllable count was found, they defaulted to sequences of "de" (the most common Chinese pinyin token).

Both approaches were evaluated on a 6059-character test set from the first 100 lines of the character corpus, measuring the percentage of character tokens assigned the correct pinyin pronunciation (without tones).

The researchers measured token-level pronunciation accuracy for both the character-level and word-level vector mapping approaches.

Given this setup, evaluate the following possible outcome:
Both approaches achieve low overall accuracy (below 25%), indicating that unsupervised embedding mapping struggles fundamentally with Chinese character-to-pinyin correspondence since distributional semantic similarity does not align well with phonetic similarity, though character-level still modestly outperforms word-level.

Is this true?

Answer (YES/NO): NO